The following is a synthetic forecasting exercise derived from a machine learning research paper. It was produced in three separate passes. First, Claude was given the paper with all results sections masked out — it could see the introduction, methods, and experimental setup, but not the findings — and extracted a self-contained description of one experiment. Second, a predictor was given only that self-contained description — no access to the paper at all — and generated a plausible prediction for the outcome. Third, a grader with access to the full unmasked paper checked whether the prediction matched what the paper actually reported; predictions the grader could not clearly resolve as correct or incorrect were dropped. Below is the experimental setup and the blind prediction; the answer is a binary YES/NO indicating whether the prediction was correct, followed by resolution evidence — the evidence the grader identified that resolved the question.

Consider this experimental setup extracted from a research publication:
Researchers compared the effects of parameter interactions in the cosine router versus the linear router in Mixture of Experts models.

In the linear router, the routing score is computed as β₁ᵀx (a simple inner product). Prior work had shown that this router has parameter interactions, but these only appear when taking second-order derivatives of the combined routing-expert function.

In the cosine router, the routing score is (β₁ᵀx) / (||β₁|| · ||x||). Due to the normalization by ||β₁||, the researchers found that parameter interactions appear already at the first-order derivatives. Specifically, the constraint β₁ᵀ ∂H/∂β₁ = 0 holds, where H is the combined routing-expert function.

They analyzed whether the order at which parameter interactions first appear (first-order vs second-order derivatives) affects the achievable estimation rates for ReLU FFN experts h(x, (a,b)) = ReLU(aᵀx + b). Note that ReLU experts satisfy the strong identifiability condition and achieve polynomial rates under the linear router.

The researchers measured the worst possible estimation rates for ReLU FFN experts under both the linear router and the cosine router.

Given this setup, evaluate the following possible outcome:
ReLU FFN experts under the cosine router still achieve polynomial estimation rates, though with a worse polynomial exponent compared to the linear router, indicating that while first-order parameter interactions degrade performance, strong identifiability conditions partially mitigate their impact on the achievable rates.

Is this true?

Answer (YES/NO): NO